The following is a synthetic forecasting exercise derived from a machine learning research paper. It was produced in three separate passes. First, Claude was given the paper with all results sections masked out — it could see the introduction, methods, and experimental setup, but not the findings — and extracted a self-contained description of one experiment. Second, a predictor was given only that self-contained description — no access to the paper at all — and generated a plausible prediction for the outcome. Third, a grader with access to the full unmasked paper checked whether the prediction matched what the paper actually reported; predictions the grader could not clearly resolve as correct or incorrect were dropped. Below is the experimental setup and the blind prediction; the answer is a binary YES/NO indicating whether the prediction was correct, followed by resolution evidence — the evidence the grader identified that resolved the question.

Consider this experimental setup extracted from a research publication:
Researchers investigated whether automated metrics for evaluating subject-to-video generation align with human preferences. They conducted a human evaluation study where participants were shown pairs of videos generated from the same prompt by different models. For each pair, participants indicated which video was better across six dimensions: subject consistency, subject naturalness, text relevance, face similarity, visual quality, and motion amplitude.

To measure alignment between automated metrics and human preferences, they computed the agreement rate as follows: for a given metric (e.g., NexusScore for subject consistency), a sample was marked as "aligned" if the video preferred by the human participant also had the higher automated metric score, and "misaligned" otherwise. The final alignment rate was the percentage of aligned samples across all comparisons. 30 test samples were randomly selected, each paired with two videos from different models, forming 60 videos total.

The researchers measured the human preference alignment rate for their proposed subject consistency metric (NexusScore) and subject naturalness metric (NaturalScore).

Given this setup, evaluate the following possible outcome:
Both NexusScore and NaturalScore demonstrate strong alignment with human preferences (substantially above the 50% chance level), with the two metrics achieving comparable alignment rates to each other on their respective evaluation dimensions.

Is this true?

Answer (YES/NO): YES